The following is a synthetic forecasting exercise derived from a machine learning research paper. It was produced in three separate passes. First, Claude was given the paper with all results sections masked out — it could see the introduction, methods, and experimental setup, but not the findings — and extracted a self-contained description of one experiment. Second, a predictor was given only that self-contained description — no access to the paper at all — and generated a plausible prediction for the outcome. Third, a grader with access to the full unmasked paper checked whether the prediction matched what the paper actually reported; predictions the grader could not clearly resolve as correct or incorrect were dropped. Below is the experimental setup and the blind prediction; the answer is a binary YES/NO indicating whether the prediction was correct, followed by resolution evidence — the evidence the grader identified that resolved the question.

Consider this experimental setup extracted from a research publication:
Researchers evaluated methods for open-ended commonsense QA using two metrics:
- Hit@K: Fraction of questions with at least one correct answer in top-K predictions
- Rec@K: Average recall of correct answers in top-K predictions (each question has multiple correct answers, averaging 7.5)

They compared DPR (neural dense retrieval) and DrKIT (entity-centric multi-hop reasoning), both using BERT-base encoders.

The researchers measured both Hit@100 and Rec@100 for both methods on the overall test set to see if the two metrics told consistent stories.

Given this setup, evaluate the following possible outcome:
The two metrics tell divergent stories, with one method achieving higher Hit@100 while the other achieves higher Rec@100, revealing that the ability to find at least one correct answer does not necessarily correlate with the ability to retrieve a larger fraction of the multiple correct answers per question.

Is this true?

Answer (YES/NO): YES